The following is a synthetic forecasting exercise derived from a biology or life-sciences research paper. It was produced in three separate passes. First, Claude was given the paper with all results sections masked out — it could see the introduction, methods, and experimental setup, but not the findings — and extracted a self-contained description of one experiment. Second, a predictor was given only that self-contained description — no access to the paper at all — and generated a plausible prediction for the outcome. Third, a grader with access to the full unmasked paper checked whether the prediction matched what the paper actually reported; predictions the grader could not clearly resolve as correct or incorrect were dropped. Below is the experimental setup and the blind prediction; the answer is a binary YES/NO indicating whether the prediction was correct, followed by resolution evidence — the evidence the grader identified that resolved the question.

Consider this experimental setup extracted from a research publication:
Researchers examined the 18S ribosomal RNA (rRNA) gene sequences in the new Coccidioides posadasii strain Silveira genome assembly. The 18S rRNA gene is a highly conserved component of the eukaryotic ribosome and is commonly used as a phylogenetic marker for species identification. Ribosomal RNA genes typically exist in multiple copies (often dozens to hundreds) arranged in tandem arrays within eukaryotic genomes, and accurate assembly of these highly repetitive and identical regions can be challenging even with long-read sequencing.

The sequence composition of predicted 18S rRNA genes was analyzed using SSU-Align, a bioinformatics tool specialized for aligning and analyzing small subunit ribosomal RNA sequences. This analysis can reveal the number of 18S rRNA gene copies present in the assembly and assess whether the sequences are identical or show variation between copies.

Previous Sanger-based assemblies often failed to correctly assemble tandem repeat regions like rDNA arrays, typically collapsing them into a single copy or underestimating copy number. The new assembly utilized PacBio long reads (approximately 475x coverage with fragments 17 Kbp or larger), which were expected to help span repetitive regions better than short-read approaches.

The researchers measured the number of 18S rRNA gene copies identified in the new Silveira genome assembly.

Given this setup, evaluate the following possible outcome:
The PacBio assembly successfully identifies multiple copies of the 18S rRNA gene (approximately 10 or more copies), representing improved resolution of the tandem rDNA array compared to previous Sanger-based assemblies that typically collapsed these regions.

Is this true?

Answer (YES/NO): NO